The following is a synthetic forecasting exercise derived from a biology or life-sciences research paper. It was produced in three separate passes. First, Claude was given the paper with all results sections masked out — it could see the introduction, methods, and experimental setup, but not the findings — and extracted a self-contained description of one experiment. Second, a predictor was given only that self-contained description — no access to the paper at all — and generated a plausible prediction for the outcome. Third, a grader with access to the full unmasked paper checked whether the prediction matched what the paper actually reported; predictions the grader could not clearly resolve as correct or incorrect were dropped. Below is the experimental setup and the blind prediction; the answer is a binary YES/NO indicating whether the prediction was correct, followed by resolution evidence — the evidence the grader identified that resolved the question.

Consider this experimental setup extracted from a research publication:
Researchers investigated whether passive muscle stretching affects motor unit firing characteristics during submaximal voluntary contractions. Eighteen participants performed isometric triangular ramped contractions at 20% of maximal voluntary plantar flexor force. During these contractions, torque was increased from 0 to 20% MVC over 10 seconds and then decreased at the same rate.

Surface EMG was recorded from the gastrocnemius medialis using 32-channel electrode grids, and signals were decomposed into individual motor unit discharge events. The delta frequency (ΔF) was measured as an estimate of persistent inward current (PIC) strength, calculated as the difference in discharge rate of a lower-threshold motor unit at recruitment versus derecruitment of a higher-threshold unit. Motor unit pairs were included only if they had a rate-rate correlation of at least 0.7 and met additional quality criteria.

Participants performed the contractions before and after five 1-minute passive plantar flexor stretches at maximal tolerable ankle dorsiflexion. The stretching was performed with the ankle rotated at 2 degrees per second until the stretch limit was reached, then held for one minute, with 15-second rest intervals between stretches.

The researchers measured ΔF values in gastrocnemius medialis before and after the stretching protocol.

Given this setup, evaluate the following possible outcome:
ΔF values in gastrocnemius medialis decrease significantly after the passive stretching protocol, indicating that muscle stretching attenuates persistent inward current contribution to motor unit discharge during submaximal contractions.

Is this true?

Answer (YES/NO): NO